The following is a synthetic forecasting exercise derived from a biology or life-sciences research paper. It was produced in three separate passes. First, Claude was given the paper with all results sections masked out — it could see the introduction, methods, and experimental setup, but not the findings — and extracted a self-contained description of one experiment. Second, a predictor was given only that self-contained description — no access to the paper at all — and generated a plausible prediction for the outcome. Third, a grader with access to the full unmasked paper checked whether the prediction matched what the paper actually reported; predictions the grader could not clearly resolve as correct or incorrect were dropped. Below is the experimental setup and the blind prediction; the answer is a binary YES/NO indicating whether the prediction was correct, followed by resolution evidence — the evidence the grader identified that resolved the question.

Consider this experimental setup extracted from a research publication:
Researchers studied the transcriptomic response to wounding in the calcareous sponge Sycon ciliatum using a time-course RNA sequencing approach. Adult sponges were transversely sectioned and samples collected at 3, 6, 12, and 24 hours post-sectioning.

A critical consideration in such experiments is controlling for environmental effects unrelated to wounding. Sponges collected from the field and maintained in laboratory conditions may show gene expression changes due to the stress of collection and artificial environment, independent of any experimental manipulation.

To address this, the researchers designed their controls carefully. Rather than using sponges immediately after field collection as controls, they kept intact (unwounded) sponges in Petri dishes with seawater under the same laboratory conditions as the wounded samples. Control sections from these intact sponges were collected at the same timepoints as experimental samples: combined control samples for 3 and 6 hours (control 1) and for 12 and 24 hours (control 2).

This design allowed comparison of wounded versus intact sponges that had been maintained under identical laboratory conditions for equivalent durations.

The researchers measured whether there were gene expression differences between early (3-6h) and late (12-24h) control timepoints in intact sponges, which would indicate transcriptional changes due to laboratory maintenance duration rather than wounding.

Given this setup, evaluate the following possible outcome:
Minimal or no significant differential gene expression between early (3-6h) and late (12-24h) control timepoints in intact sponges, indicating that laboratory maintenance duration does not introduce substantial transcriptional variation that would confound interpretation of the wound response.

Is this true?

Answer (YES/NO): YES